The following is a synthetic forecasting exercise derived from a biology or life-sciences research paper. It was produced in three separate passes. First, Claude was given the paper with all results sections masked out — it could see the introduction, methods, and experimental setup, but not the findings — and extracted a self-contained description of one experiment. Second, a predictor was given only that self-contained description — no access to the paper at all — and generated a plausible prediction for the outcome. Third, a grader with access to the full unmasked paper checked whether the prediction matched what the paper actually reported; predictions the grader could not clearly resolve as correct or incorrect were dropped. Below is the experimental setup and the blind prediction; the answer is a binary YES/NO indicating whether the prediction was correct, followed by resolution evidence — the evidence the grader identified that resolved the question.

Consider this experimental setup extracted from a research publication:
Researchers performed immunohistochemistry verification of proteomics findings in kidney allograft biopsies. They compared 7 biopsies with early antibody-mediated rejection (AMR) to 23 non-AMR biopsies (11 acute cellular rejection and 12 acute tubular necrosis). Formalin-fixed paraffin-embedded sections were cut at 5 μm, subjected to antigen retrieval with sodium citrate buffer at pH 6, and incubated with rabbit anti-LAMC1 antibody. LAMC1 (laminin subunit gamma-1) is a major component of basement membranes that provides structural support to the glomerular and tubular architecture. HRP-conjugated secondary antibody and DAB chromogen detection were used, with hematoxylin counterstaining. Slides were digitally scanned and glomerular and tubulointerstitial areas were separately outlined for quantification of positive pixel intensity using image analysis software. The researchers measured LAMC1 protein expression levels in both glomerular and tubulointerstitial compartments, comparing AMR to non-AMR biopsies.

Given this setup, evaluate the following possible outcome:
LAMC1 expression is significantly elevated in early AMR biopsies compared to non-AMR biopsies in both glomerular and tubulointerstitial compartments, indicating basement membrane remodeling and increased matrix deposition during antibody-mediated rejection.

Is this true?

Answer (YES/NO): NO